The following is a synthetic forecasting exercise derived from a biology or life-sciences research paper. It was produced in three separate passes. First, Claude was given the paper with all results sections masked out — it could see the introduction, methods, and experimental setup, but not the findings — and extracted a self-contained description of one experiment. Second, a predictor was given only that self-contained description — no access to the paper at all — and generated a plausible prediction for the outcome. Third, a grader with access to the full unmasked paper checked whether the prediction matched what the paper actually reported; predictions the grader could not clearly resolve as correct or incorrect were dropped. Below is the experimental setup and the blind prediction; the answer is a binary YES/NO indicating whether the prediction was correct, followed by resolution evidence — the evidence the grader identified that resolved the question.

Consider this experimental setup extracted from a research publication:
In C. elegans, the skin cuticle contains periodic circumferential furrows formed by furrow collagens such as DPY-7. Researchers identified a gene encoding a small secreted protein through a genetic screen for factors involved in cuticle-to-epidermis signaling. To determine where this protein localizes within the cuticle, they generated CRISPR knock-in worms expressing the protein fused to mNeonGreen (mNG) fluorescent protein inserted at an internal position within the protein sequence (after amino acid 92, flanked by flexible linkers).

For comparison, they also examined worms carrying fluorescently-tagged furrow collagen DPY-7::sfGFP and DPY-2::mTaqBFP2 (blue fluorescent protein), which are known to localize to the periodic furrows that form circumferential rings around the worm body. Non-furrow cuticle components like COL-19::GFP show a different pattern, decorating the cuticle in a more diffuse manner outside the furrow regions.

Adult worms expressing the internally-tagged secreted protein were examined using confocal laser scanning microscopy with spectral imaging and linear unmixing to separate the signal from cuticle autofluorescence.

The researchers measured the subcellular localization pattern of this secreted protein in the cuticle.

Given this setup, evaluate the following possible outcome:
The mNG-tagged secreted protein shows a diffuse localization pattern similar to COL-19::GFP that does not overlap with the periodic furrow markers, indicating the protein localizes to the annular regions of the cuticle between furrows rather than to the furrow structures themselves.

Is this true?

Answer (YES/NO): NO